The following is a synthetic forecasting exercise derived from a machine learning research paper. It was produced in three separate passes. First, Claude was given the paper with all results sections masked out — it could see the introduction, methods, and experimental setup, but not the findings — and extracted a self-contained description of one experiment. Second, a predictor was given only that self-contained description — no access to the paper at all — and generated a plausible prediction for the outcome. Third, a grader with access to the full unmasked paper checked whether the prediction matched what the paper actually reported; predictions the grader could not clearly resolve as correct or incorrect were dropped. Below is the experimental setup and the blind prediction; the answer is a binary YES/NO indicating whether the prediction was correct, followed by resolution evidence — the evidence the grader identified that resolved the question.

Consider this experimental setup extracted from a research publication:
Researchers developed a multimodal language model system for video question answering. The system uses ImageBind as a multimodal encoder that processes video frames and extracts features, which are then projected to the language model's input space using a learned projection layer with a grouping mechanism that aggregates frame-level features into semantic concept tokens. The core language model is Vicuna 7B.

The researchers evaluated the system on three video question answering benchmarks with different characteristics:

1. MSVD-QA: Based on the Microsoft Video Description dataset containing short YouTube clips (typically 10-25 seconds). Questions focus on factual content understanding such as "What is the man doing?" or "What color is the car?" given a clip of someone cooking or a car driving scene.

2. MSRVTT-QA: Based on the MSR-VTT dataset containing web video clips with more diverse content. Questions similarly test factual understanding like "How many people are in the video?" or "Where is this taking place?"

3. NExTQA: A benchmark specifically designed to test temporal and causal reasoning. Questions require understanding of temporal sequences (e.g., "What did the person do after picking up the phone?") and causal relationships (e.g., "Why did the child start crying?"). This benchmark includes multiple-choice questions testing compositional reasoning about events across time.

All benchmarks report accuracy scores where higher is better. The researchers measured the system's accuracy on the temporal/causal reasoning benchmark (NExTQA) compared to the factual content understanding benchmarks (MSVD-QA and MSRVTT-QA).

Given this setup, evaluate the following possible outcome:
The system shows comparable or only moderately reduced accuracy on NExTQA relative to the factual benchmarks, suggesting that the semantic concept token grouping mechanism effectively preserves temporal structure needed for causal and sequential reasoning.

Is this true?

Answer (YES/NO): NO